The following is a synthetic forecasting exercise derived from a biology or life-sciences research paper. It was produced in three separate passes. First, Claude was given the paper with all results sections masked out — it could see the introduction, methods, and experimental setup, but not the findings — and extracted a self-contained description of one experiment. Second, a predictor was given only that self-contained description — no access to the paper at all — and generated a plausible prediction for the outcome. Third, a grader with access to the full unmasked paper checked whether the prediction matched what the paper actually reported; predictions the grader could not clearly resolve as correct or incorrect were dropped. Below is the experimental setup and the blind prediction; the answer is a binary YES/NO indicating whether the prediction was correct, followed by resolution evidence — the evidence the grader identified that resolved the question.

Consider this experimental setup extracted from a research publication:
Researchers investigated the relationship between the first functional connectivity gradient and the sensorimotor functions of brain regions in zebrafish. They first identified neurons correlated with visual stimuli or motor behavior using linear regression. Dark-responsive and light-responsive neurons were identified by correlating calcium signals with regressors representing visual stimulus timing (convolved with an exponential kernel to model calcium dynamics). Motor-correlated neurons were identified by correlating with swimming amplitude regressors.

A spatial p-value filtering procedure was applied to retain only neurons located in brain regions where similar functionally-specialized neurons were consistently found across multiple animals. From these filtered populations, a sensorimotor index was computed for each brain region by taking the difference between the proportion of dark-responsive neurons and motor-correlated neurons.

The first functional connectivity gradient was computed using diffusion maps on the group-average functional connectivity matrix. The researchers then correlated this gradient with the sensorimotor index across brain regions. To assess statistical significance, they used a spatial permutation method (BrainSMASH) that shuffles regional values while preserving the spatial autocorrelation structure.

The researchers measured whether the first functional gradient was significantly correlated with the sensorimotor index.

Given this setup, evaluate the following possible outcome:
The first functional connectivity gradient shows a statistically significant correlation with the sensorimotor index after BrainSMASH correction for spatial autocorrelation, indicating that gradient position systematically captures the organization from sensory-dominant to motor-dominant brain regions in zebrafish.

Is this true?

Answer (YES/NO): YES